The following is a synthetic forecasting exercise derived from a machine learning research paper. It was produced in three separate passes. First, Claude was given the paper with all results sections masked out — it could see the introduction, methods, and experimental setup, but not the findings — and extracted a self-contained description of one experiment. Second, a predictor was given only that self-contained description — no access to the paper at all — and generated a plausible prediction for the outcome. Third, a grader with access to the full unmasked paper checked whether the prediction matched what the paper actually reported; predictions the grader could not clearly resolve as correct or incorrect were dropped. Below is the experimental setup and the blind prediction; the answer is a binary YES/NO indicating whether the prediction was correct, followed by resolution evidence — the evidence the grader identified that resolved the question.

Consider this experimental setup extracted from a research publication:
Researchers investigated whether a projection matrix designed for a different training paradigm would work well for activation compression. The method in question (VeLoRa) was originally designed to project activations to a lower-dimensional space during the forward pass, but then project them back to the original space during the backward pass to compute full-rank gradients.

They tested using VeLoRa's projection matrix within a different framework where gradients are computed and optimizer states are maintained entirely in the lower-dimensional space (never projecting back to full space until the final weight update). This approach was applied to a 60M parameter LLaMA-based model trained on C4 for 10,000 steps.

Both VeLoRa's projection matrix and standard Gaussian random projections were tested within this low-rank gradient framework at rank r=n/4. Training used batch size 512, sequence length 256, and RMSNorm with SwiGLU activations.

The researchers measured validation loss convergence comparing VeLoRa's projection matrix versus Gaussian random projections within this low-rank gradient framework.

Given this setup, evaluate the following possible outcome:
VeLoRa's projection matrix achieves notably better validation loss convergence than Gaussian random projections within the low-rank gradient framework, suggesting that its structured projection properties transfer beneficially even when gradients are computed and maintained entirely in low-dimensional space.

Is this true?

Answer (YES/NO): NO